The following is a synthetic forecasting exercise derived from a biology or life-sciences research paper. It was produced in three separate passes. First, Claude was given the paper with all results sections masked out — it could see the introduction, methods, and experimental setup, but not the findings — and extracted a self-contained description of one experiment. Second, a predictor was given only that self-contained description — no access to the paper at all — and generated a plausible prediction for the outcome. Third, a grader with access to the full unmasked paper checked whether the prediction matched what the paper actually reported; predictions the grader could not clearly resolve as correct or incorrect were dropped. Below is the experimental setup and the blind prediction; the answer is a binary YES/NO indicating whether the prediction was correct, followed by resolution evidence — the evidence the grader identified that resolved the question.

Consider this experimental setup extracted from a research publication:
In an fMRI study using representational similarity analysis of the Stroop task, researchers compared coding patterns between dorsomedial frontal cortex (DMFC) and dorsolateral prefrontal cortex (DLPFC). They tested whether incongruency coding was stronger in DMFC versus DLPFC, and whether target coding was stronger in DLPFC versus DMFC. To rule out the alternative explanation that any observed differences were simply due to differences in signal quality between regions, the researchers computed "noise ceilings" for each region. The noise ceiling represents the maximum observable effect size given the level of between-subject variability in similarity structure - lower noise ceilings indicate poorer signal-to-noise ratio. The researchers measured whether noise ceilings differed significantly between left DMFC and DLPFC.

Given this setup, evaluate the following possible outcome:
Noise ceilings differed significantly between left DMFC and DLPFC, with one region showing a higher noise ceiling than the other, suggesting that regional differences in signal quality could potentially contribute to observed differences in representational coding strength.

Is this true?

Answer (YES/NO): NO